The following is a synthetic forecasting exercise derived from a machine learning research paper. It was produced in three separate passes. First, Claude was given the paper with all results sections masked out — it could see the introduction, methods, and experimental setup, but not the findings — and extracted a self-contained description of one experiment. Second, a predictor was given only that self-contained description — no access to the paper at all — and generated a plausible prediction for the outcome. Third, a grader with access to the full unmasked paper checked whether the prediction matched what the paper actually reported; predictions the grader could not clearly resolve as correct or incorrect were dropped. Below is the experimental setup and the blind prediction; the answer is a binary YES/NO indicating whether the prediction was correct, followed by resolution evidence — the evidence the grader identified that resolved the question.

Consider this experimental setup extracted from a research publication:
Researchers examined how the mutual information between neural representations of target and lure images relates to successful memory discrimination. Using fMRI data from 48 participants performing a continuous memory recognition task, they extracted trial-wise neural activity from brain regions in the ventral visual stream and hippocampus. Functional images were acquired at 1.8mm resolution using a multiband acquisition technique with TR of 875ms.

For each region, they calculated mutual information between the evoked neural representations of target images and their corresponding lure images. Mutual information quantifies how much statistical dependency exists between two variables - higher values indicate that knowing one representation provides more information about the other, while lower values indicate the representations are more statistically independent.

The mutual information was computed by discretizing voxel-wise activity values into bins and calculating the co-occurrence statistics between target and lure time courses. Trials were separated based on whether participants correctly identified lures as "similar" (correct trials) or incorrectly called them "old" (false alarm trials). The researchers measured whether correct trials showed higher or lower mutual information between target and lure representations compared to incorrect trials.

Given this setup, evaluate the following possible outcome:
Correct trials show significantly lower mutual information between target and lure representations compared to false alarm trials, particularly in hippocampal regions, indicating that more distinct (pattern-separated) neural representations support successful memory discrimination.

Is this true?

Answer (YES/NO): YES